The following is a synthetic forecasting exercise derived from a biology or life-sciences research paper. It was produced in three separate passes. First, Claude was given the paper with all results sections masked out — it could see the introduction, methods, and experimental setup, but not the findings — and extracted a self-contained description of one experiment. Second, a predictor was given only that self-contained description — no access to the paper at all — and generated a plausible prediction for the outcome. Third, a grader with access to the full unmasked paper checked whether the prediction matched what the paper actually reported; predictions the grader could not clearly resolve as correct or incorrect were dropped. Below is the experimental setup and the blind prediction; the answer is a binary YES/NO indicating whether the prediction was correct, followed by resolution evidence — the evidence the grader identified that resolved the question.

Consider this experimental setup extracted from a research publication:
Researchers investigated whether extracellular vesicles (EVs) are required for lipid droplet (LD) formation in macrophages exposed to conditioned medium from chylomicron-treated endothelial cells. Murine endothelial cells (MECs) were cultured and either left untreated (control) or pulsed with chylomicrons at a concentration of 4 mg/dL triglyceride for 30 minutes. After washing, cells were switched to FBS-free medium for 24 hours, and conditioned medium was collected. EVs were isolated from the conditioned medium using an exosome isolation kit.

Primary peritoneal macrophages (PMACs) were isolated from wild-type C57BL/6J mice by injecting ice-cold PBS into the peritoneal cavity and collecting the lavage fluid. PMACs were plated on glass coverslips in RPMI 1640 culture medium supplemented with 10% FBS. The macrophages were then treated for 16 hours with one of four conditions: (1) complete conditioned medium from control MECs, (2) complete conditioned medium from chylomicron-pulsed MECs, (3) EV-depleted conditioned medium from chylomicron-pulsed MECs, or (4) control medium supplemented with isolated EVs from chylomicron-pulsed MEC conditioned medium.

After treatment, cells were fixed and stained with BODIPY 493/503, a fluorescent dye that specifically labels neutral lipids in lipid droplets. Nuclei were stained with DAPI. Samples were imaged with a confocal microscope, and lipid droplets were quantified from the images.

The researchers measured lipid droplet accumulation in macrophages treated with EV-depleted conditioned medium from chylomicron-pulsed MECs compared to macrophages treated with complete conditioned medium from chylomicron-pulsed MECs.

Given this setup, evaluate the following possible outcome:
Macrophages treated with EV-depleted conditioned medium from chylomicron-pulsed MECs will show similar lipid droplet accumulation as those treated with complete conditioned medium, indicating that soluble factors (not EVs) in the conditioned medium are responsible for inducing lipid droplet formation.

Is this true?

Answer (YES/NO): NO